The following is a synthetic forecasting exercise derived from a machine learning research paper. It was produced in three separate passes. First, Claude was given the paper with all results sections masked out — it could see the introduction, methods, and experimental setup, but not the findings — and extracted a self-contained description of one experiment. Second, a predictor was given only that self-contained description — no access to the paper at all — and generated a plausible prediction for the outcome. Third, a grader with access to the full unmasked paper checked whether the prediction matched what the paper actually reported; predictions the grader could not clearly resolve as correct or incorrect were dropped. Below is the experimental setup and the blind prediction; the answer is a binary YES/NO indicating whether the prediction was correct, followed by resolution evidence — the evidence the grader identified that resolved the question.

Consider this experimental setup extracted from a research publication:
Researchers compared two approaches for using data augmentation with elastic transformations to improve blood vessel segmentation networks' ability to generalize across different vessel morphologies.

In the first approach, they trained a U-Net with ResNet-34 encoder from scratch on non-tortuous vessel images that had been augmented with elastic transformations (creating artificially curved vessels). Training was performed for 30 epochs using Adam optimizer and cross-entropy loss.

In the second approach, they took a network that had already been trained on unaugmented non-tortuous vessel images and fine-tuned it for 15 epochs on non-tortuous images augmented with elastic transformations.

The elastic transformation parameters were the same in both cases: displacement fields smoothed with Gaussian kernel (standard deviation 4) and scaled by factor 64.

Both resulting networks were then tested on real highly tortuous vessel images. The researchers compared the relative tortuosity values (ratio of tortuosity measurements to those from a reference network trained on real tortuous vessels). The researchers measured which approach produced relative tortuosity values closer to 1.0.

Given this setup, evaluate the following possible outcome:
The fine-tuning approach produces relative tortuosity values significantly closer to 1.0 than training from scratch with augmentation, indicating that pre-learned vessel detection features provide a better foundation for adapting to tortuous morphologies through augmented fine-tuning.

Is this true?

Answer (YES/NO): NO